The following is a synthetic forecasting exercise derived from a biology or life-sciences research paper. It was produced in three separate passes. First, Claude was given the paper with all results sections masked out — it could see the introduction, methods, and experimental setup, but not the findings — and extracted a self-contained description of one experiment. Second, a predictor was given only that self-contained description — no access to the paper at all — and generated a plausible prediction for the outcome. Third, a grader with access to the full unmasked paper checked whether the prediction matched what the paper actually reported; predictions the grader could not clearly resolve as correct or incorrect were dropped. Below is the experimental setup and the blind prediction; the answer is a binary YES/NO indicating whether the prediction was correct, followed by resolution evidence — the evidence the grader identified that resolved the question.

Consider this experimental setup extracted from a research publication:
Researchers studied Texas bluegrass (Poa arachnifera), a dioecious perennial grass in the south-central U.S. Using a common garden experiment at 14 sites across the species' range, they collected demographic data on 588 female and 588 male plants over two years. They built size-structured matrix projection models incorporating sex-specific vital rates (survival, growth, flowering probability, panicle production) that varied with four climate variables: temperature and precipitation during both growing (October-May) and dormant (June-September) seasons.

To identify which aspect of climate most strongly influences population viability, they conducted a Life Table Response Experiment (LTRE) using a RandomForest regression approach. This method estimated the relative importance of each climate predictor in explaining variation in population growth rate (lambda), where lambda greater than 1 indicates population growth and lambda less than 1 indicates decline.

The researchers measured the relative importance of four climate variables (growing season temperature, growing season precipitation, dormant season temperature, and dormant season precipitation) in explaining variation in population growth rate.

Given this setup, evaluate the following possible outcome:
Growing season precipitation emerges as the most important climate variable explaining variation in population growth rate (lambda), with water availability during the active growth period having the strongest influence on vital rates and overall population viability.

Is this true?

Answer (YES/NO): NO